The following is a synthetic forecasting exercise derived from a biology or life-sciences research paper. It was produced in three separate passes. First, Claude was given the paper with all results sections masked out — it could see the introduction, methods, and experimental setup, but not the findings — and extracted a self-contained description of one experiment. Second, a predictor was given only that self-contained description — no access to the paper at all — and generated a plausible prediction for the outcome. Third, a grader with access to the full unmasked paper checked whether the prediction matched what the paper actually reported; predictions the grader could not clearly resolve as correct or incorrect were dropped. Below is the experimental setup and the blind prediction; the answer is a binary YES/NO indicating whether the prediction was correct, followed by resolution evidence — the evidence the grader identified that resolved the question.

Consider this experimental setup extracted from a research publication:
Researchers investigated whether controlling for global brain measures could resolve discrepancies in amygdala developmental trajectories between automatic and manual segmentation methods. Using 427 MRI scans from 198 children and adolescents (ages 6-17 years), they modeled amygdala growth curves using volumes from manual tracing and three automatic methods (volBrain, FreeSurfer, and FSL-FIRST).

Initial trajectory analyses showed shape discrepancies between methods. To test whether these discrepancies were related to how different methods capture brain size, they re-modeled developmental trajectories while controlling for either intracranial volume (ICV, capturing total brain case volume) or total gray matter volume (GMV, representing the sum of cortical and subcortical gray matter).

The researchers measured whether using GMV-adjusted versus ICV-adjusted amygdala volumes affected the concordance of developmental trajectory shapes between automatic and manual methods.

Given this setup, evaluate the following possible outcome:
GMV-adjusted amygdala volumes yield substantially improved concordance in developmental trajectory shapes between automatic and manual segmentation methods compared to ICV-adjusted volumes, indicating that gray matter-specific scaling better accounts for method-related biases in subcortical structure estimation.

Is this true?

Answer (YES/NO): YES